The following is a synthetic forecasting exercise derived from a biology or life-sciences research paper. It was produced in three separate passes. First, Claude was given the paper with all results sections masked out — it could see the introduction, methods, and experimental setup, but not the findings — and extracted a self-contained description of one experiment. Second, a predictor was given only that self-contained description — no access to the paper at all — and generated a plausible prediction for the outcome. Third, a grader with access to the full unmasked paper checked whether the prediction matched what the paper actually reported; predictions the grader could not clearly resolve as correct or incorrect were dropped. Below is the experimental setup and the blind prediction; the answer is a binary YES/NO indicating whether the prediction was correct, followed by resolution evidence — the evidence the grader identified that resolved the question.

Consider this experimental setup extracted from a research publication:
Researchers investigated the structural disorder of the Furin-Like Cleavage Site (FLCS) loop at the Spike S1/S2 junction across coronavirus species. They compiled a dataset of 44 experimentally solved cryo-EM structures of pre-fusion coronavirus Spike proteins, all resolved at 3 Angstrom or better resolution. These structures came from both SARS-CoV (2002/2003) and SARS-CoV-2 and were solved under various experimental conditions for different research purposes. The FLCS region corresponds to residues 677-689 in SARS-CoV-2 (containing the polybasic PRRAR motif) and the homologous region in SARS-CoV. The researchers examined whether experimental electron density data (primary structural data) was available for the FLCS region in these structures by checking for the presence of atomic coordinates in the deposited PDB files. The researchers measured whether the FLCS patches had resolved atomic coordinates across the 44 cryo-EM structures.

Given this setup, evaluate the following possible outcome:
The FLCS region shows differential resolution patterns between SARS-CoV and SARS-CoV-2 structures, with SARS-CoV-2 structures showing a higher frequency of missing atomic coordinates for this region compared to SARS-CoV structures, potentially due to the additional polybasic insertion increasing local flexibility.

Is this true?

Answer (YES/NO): NO